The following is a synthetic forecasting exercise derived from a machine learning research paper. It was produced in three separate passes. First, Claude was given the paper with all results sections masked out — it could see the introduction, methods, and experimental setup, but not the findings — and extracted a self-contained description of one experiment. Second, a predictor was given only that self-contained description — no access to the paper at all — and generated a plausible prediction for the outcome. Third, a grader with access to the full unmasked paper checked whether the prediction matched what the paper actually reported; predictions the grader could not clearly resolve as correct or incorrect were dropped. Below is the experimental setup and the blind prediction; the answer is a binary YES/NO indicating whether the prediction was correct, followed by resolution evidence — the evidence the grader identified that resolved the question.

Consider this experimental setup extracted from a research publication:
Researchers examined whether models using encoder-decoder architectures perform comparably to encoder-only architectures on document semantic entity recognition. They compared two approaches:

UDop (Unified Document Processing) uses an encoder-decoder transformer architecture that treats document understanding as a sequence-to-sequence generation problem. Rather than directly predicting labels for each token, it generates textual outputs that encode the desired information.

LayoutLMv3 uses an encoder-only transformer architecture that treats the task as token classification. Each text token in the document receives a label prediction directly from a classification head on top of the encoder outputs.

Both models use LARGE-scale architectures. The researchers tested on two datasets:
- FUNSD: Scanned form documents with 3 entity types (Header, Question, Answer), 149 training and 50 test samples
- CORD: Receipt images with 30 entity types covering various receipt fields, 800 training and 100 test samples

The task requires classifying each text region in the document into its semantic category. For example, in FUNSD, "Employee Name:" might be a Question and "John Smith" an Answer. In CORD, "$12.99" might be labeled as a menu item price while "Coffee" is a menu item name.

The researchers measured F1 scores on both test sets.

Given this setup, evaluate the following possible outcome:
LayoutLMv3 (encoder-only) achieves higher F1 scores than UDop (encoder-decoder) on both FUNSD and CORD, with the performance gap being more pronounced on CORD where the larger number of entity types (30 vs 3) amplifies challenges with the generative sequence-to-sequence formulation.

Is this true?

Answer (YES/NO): NO